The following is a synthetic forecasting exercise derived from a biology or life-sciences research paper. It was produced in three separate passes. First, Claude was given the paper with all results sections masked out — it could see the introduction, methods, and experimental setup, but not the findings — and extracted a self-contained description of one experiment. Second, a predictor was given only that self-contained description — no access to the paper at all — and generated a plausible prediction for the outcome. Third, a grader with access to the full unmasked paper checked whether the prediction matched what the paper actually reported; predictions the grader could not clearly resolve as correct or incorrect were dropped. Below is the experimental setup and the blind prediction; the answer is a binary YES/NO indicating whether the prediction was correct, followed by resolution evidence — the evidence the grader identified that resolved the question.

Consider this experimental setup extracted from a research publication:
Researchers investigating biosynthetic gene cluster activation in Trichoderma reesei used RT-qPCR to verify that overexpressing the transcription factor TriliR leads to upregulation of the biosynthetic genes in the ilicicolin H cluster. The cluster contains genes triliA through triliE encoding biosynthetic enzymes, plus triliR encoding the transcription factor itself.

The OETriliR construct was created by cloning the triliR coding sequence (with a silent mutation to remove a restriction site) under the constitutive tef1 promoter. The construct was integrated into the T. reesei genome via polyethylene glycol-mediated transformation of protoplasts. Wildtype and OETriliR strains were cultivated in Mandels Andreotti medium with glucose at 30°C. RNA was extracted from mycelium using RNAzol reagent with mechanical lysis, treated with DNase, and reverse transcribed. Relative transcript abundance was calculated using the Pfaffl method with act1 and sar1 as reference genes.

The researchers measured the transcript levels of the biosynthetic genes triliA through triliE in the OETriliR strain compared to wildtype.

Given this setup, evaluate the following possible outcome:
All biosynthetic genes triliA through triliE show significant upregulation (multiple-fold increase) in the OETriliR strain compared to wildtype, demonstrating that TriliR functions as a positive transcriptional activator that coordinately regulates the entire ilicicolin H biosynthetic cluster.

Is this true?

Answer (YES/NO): YES